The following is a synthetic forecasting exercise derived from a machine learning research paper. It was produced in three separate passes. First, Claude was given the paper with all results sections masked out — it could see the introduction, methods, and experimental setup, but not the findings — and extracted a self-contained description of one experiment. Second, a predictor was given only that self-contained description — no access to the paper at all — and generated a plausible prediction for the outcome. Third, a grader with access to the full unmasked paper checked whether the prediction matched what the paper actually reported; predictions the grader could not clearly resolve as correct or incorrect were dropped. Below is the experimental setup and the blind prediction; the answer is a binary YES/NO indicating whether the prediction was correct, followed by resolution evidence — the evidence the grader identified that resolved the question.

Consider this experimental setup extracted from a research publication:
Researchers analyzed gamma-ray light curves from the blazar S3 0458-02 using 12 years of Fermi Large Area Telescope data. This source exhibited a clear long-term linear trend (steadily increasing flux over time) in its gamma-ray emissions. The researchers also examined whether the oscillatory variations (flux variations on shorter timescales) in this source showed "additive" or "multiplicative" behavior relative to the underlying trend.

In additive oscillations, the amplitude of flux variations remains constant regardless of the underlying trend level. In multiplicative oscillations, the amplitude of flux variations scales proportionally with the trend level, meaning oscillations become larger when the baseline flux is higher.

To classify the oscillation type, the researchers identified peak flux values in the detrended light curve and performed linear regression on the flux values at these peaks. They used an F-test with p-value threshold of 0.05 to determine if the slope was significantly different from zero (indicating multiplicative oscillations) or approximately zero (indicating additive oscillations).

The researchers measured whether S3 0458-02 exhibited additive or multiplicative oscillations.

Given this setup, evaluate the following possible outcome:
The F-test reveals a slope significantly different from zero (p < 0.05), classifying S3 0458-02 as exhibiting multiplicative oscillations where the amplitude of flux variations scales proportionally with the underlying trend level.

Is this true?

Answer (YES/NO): YES